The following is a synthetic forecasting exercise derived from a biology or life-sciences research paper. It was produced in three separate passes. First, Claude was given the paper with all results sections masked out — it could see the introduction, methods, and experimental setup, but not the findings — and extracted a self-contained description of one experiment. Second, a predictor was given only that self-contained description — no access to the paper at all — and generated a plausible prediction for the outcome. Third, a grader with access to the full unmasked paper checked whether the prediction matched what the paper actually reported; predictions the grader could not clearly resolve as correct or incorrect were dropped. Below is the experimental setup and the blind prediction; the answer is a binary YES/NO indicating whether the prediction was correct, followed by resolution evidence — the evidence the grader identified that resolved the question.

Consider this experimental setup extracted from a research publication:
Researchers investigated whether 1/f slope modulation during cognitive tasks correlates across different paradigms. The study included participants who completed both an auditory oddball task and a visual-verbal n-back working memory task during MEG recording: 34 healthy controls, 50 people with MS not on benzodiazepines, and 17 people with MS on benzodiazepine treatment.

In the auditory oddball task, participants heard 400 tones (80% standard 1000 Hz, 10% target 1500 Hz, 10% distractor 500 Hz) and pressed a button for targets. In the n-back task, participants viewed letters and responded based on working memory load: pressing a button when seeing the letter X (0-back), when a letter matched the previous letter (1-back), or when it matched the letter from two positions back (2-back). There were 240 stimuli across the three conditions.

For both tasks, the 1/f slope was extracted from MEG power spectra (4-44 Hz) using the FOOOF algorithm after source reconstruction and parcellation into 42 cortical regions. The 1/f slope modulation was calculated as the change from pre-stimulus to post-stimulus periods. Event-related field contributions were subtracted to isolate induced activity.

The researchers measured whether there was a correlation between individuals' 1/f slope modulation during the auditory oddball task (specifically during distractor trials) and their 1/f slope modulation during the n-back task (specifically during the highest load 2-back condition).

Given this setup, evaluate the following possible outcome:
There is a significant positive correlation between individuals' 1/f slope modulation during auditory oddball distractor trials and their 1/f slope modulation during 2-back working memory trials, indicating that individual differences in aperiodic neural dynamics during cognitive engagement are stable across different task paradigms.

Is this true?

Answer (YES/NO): YES